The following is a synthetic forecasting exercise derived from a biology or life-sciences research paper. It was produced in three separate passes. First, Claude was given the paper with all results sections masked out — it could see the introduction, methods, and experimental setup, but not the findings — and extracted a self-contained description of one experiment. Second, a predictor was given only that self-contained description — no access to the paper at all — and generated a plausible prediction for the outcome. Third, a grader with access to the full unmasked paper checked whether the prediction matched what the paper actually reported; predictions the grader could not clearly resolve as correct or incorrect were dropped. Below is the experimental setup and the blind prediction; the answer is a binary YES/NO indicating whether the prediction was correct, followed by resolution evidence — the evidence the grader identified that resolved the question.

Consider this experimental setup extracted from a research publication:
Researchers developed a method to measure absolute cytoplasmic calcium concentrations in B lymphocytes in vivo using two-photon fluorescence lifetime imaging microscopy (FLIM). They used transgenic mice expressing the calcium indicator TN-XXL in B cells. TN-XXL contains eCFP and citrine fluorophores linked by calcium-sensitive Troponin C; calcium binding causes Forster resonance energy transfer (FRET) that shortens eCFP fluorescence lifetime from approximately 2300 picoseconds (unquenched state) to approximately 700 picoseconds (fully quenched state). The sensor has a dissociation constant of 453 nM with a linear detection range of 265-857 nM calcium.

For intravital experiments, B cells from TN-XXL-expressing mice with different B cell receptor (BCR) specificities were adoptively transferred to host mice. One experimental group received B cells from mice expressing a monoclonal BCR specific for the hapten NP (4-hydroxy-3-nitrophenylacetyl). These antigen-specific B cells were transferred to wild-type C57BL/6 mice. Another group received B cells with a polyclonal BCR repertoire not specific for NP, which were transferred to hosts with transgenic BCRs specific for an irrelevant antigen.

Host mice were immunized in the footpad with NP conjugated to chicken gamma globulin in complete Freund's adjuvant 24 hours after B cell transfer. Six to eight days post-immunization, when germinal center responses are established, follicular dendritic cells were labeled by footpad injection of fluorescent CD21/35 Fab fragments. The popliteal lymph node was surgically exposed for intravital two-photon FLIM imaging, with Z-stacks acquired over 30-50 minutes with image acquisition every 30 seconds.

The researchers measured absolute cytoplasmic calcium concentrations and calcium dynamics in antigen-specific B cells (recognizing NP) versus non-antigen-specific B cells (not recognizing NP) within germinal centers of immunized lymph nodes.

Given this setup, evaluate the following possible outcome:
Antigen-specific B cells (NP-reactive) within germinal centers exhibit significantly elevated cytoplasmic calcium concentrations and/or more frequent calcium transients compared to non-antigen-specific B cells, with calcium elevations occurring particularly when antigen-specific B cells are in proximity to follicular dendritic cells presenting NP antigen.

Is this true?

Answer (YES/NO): YES